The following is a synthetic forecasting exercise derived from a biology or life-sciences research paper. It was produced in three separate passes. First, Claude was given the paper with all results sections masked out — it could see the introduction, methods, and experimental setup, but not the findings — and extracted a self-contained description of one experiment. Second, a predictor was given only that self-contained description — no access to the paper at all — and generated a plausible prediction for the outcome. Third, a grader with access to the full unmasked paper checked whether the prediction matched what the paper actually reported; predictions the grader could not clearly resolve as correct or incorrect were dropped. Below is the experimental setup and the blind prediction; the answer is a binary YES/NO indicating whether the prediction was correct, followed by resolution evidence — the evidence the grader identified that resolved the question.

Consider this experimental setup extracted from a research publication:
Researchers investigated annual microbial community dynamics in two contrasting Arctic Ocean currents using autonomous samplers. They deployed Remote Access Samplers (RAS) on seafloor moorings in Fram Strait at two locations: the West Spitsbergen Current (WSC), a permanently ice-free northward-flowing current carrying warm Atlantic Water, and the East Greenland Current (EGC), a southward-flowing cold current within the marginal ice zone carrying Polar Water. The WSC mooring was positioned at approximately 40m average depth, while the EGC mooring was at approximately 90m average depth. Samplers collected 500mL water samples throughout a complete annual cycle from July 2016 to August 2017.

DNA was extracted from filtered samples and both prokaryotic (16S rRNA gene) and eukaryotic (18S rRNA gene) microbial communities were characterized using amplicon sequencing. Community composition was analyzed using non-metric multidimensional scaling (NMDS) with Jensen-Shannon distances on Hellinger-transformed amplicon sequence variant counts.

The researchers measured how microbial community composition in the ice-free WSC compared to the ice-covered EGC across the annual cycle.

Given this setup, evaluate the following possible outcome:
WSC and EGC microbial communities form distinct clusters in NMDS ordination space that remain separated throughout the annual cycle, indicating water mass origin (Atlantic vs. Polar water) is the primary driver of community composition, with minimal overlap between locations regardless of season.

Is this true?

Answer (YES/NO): NO